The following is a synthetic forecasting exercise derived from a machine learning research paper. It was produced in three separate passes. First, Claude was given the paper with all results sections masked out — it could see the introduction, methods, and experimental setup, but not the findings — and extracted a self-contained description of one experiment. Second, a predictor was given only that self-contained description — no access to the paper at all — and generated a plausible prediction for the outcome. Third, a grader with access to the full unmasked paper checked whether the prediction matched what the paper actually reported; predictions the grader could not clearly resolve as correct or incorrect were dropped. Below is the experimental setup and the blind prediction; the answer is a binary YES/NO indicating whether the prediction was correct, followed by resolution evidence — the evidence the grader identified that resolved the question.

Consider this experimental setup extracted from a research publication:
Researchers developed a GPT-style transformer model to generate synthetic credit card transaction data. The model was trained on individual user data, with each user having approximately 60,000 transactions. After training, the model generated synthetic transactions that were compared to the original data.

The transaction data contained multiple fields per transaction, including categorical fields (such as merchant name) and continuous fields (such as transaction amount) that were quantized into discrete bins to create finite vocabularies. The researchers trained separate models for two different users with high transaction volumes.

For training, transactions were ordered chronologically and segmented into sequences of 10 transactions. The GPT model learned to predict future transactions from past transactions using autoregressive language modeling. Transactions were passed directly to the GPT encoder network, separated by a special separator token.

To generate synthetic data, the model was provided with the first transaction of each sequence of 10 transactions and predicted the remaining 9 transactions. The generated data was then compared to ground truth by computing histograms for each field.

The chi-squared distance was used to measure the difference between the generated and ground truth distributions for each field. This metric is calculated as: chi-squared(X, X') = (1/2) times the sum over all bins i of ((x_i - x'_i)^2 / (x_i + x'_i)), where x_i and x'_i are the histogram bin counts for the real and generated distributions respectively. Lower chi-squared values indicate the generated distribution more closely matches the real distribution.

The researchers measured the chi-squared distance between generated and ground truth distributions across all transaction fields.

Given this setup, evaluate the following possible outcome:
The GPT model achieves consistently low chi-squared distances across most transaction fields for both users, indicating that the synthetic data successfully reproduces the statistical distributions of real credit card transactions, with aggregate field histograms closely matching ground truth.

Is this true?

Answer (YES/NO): YES